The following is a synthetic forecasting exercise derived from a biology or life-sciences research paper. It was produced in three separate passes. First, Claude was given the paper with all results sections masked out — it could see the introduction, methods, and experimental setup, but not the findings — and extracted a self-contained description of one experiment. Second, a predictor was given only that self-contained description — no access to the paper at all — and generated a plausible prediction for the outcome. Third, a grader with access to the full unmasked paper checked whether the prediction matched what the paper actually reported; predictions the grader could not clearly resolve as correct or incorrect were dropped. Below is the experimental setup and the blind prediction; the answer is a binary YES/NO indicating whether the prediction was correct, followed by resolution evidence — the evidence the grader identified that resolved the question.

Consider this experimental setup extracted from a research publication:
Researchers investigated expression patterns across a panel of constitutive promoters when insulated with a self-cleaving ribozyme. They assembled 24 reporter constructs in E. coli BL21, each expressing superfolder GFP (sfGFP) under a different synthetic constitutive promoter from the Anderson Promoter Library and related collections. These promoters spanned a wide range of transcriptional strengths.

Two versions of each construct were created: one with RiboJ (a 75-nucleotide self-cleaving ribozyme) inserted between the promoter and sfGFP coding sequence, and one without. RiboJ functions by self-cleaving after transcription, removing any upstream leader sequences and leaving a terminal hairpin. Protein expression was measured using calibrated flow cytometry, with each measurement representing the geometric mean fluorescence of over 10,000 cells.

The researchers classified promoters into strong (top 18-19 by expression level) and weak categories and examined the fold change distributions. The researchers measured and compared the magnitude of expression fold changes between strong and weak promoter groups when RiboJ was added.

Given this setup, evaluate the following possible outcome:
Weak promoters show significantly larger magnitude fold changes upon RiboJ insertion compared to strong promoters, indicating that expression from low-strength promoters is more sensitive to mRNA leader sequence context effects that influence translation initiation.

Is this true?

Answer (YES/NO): NO